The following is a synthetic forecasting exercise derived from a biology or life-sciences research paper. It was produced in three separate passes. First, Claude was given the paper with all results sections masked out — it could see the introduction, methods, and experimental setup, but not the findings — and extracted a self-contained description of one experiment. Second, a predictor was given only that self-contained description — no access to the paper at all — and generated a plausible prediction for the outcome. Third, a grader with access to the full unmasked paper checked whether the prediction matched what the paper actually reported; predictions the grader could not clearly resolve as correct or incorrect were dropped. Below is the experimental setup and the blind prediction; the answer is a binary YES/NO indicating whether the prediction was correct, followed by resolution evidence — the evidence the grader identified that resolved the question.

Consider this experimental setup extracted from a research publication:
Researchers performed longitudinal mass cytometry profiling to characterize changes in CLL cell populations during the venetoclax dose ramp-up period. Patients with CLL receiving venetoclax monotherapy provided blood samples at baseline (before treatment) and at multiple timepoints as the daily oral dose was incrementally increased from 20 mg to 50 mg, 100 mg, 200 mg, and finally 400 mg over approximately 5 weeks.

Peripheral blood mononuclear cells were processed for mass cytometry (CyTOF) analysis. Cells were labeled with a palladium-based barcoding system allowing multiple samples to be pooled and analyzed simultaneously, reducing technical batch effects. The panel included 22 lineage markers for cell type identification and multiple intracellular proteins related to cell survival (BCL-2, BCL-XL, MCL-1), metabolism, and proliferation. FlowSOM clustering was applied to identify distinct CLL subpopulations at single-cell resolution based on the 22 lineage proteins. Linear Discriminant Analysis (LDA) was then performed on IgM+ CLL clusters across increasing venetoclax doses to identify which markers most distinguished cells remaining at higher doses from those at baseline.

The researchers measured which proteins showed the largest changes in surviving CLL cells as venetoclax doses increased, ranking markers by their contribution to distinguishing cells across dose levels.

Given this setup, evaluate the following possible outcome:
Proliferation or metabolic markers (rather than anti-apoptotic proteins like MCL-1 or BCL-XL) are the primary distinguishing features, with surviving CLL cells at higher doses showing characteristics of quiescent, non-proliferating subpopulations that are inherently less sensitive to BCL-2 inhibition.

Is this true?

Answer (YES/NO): NO